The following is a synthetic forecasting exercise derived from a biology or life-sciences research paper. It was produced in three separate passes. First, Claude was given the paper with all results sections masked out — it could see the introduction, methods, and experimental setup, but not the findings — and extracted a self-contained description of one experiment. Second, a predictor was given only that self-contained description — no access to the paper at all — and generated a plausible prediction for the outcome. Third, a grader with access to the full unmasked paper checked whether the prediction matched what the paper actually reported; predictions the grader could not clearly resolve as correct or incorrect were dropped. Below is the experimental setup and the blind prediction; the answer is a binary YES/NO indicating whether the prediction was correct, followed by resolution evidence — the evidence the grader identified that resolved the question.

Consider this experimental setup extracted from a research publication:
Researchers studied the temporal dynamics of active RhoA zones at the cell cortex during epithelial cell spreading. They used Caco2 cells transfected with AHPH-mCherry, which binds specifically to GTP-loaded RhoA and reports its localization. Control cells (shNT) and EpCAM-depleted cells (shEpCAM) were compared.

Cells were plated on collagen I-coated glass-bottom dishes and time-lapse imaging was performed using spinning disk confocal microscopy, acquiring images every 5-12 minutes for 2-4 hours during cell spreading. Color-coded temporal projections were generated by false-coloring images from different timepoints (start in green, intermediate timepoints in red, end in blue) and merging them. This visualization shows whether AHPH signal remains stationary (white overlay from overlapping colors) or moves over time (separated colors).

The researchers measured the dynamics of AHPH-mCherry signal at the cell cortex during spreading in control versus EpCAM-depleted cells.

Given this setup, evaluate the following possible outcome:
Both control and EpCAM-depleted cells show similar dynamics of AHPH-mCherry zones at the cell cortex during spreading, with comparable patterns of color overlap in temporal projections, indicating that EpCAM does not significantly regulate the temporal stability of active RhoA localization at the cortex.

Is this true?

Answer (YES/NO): NO